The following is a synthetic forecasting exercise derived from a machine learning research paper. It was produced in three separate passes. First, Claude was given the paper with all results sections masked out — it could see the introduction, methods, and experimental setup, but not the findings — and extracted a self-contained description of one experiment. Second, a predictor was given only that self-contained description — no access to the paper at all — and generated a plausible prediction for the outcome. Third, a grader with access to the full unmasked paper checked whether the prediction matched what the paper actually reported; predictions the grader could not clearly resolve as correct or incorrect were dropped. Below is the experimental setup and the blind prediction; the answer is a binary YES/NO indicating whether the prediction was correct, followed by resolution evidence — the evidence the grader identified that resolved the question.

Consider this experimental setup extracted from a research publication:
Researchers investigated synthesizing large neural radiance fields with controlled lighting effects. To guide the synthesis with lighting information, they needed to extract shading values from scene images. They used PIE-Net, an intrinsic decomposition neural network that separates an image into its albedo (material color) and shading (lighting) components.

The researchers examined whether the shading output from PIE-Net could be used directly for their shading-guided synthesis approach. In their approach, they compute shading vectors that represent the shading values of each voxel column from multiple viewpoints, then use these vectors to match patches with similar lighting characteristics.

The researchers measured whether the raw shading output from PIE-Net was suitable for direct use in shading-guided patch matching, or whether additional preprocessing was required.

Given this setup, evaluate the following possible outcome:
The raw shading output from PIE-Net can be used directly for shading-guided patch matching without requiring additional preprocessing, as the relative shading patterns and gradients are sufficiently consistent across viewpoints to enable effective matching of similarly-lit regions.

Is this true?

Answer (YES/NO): NO